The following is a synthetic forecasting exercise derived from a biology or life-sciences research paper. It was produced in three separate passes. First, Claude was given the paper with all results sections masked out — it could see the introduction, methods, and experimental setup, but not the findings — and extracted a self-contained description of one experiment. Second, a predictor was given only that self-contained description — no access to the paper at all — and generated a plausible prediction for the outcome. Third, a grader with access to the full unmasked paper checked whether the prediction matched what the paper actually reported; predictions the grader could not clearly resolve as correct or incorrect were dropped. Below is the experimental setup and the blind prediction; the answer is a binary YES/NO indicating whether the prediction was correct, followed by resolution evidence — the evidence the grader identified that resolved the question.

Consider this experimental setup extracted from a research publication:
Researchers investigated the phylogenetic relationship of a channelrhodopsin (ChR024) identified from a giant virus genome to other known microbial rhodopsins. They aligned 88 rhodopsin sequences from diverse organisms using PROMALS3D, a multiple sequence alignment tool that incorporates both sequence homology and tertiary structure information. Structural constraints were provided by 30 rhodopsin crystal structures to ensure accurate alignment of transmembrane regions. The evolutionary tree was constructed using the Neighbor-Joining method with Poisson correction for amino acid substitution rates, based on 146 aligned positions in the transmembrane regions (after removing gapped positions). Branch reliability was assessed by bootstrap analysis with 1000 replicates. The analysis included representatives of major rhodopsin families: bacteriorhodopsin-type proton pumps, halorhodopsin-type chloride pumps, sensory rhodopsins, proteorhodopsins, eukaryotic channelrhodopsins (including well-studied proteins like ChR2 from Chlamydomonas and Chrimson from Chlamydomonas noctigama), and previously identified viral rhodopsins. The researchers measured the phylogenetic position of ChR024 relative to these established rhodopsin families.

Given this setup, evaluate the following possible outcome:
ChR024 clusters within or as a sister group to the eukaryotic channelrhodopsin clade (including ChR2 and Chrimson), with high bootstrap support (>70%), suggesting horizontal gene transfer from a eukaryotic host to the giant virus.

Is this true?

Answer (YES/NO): NO